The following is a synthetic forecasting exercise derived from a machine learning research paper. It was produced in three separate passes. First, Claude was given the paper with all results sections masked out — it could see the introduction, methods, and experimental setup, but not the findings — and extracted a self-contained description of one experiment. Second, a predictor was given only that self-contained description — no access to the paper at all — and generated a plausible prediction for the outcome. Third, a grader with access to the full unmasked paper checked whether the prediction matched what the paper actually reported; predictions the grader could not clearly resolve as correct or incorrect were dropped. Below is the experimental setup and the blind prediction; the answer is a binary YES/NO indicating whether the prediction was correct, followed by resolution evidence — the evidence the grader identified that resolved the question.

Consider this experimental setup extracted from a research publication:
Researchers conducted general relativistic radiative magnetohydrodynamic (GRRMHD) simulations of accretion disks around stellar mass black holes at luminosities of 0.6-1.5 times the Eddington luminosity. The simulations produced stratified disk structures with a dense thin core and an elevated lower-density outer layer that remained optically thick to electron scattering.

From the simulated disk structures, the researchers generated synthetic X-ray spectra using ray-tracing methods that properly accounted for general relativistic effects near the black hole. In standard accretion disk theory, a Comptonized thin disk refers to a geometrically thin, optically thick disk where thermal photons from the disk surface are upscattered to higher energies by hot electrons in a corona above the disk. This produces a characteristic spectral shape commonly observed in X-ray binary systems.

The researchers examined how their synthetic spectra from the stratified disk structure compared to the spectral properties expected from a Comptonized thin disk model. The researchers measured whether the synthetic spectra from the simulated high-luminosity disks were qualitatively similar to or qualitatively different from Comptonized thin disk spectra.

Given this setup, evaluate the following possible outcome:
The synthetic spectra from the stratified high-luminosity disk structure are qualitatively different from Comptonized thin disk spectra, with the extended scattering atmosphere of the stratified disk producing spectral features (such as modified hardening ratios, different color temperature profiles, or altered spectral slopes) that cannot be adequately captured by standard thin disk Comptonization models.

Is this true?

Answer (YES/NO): NO